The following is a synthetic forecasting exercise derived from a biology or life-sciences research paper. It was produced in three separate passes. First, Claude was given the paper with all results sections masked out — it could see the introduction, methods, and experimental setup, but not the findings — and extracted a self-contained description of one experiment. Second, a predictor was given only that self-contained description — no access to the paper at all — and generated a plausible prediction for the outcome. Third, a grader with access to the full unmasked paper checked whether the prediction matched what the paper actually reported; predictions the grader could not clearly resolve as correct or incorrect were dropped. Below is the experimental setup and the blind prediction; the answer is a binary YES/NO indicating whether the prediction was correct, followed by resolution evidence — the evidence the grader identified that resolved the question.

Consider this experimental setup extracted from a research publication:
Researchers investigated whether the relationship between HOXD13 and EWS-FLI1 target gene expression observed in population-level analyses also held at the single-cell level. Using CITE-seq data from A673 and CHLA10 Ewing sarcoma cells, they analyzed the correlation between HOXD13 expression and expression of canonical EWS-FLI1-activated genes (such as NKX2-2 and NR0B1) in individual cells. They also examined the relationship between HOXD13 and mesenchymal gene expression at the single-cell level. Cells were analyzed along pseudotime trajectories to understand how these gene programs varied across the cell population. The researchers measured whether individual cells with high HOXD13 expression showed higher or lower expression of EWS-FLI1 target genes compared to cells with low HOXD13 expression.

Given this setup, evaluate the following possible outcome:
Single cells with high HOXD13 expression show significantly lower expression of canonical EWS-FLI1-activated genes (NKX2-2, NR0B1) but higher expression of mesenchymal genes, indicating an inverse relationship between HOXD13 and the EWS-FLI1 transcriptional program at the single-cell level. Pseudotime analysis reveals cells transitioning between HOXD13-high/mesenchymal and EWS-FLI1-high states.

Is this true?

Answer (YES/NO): NO